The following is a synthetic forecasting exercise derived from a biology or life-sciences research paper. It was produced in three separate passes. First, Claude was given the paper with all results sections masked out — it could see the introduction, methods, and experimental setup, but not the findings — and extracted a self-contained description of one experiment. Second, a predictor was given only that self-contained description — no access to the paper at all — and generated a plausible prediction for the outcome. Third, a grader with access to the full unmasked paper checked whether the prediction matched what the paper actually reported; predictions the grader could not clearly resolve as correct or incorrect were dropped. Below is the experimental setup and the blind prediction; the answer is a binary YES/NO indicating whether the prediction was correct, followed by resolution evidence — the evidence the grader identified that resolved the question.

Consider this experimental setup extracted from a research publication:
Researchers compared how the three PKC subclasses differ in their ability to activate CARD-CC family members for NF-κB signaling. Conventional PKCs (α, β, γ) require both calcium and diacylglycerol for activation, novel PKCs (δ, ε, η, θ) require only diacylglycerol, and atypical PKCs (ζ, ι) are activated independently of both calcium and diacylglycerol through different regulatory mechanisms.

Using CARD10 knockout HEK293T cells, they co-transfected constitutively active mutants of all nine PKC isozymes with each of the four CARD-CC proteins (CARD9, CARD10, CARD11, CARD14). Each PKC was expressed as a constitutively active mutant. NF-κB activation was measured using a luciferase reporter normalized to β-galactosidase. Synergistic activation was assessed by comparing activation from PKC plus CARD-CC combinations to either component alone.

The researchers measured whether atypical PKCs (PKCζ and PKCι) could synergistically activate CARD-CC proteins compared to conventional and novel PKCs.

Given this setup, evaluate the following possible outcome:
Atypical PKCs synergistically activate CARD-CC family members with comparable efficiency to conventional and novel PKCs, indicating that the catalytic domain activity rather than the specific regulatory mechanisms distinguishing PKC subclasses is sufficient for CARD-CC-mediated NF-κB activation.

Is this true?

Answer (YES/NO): NO